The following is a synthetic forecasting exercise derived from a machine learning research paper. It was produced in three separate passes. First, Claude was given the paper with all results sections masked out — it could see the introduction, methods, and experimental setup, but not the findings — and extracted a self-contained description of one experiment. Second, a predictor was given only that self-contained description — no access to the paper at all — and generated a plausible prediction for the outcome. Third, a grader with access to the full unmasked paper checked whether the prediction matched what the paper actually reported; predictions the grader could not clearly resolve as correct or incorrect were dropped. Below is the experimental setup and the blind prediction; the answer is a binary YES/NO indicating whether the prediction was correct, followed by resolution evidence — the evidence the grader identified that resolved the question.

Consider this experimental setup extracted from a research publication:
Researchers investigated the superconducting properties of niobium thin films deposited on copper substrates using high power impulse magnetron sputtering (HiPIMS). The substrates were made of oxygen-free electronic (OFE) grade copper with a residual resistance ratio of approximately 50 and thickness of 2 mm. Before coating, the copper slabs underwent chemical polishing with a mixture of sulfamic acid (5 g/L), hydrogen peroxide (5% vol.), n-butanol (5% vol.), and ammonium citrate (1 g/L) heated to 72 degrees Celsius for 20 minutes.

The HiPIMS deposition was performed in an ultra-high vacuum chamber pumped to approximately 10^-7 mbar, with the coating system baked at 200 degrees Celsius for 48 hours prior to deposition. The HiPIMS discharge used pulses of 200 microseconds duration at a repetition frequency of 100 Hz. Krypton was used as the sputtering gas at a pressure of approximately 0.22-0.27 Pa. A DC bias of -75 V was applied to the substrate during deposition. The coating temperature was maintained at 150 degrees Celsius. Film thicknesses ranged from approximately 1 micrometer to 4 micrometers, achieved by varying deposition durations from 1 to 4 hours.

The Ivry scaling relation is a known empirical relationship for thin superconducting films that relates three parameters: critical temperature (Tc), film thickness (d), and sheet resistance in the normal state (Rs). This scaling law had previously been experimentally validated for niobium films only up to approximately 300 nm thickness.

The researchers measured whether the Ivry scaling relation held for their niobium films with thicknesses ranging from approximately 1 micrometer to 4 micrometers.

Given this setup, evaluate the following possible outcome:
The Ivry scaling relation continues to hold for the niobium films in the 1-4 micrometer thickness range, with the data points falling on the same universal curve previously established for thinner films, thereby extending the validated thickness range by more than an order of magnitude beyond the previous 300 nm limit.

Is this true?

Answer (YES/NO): YES